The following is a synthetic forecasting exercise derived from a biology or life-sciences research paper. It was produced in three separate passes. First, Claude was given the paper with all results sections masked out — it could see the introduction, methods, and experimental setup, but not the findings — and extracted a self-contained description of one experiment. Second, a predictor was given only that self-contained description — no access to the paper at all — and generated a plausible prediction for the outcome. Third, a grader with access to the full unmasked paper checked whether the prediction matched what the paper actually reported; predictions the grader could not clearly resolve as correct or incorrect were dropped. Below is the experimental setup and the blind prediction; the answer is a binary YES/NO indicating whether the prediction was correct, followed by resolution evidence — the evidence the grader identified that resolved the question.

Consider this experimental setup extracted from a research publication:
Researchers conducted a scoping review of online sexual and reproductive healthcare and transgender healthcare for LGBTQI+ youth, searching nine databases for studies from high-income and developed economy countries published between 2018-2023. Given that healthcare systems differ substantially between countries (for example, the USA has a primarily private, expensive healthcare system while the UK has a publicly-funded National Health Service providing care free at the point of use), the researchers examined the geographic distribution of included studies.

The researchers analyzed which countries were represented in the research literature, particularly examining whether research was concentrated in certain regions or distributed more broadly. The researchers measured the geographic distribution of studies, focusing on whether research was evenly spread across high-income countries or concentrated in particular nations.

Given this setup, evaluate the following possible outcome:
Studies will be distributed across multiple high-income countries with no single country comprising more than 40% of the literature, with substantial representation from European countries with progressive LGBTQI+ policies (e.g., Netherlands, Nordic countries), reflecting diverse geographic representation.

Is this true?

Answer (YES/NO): NO